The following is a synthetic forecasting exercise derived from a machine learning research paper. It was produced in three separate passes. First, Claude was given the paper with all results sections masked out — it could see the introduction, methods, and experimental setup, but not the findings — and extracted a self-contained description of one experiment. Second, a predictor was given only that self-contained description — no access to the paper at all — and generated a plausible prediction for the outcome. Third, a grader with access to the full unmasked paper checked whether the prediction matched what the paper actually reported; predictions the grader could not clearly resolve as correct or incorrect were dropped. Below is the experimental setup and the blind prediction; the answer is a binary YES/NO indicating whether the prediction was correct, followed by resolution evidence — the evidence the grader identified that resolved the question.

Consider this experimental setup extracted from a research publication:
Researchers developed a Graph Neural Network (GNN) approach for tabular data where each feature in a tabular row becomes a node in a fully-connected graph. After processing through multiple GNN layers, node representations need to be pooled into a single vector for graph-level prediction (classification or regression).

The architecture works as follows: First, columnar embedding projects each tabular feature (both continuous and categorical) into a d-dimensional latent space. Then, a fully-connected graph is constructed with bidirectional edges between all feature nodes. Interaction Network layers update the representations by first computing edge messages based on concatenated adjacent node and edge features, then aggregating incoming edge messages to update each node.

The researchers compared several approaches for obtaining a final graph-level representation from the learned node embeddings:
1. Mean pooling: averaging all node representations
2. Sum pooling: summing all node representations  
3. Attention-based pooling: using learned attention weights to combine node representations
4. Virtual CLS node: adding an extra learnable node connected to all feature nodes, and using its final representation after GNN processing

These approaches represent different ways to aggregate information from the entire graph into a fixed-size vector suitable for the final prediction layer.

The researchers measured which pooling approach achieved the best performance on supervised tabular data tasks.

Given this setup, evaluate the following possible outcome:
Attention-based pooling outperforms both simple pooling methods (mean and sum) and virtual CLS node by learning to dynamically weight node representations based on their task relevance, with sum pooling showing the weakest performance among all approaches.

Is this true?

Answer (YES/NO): NO